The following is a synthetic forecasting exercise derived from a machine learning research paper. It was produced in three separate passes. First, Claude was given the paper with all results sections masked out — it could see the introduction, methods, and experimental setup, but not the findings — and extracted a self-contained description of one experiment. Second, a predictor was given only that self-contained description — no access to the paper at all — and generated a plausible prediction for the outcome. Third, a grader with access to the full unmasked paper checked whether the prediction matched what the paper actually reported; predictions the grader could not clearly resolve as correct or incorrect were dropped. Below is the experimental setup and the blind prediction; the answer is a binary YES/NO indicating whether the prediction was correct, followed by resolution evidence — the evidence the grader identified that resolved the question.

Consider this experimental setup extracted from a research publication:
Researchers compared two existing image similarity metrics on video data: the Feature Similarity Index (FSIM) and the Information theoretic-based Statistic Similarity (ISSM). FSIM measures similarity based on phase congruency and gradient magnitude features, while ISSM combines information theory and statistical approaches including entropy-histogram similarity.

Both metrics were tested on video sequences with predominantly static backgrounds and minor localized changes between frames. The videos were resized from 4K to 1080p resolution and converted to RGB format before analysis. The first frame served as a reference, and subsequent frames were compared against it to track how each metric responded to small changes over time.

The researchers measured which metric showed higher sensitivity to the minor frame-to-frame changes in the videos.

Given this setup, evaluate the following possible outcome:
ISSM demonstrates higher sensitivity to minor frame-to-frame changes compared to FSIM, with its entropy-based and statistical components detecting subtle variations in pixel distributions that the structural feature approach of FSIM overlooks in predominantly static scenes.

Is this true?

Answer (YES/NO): YES